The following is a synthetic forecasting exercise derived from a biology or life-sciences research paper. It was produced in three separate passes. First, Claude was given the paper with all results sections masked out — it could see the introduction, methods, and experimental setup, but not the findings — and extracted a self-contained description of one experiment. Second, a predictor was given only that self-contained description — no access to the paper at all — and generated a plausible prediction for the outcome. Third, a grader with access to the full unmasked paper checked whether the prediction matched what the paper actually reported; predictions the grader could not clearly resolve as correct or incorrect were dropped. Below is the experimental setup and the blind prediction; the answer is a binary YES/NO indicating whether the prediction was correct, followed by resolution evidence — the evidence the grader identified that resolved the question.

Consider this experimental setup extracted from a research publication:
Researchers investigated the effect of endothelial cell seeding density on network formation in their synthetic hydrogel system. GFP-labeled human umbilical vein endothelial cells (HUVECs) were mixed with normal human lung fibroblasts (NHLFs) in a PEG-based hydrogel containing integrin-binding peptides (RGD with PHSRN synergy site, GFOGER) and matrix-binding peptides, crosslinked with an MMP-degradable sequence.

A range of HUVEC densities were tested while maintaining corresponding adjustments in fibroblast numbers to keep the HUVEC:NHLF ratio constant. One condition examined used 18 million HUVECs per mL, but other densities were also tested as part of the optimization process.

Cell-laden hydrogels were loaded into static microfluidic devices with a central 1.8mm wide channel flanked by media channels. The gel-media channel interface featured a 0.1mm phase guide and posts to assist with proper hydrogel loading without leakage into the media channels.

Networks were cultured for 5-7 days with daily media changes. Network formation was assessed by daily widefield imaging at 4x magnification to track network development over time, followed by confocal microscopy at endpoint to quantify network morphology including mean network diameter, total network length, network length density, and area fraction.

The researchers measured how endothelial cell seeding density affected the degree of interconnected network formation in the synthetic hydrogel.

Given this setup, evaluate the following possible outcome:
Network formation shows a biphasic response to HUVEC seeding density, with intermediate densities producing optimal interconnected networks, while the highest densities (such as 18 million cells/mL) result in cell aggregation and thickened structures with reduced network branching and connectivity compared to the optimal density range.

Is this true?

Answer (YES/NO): NO